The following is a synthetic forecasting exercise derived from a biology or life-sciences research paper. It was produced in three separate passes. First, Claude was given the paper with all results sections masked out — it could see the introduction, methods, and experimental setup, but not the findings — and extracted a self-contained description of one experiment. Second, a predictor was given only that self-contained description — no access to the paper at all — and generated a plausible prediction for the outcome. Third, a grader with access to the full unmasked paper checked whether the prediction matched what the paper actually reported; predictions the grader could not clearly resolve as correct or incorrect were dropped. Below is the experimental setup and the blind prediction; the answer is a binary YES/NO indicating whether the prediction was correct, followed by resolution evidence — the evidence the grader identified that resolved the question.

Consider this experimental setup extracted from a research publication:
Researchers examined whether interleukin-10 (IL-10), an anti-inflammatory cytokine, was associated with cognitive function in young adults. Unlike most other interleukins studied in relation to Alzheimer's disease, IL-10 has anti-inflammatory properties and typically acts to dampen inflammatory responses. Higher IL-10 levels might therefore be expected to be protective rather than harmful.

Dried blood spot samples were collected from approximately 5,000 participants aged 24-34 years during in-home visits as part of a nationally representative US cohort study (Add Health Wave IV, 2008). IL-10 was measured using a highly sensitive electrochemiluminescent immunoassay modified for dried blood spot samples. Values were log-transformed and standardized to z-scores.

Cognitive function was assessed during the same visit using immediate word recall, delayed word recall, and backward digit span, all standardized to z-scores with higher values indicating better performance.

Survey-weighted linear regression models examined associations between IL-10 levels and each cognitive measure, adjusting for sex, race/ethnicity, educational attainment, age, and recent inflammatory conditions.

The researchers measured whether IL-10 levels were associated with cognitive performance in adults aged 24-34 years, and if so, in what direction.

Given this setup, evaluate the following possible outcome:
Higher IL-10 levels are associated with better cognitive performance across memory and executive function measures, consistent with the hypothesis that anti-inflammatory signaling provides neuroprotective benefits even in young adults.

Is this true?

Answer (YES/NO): NO